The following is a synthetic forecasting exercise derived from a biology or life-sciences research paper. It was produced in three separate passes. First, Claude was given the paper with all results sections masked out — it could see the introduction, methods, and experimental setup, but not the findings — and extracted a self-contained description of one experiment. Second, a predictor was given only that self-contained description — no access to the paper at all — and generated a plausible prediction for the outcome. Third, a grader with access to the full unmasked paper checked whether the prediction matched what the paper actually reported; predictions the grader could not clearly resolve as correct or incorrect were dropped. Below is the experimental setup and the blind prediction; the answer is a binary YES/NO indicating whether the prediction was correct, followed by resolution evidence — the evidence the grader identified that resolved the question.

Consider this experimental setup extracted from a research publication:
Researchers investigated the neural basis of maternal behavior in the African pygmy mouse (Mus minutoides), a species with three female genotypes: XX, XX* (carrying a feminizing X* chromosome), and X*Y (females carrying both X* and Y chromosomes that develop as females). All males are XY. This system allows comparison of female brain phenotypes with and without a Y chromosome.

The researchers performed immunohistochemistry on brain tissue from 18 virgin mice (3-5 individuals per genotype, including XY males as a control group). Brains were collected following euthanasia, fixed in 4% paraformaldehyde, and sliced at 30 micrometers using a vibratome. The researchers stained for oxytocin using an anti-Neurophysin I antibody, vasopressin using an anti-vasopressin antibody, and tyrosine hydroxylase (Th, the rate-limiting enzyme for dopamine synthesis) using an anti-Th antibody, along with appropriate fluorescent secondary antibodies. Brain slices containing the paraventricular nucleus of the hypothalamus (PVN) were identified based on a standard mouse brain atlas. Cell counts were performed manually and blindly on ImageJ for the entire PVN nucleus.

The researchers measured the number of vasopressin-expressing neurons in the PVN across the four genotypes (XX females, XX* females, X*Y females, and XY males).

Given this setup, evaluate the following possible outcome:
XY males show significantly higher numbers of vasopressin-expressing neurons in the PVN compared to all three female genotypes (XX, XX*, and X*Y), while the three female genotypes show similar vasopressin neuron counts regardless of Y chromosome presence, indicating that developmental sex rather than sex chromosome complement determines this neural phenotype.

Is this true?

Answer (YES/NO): NO